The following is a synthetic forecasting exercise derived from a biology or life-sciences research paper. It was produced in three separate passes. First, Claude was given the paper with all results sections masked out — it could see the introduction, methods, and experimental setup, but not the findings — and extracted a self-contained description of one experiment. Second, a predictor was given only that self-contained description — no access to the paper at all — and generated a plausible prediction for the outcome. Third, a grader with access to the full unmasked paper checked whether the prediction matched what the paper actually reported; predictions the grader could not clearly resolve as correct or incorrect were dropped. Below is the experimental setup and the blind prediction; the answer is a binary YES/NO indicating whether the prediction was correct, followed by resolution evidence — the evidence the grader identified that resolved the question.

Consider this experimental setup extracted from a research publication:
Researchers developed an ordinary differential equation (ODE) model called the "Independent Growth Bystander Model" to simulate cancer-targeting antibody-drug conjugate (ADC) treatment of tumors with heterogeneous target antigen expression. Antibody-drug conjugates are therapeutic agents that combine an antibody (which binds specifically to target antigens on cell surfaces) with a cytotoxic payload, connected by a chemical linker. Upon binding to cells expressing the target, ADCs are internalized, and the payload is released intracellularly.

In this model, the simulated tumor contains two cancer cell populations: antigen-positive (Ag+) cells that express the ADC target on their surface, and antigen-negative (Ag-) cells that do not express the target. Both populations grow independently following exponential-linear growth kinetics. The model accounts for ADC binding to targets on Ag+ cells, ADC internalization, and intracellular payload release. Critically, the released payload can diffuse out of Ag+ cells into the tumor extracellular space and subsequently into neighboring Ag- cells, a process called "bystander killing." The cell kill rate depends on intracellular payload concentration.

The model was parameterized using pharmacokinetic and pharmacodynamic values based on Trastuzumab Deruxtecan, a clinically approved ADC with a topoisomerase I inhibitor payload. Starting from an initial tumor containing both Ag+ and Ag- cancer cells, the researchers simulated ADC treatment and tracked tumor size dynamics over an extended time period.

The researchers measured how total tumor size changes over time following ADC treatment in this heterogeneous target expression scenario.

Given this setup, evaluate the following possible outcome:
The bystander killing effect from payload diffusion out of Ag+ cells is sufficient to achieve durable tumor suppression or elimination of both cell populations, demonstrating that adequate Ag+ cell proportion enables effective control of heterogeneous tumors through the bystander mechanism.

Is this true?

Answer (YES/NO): NO